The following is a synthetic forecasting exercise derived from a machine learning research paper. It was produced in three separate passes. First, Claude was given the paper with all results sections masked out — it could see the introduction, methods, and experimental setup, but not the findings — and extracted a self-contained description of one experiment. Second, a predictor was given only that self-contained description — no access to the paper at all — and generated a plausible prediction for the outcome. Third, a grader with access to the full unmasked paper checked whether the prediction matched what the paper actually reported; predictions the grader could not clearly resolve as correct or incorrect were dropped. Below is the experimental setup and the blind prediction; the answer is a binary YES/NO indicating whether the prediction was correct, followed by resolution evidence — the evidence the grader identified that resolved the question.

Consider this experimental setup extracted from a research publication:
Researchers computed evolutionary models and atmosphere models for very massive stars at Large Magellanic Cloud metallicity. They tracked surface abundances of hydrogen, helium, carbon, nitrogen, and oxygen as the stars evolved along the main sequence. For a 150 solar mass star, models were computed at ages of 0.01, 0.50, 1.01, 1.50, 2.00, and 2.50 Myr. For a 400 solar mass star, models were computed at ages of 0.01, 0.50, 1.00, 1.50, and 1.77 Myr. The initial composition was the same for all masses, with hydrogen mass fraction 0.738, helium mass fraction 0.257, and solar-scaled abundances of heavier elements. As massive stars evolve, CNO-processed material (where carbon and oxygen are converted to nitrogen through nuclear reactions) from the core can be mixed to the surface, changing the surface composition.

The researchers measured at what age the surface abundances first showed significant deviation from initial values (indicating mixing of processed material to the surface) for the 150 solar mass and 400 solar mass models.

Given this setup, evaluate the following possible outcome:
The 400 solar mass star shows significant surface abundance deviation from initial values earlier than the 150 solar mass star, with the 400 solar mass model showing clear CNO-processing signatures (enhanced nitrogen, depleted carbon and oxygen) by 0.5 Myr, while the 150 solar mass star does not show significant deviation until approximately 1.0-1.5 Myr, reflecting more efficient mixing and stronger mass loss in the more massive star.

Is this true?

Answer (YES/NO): YES